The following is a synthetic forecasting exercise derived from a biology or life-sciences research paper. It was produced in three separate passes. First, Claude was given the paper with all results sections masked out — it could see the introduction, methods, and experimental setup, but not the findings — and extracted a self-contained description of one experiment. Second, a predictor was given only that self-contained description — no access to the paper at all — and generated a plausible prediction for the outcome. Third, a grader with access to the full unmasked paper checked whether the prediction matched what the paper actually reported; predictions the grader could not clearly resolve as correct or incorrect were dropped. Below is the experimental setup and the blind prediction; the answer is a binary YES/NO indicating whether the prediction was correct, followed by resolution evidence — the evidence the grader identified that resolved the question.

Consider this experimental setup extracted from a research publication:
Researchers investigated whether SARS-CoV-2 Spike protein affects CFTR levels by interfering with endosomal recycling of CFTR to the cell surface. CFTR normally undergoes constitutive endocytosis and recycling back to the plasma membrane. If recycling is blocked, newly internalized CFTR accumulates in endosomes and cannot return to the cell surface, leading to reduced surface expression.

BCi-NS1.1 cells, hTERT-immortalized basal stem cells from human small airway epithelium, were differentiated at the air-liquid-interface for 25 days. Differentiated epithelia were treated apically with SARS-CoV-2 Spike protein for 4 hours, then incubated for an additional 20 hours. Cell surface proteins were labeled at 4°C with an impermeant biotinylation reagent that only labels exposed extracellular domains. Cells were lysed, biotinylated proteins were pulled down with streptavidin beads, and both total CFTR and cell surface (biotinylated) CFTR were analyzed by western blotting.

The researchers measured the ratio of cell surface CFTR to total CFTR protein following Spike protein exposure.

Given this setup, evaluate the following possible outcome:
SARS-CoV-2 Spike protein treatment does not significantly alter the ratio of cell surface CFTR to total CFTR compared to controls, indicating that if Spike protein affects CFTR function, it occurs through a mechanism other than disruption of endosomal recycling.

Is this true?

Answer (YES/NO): NO